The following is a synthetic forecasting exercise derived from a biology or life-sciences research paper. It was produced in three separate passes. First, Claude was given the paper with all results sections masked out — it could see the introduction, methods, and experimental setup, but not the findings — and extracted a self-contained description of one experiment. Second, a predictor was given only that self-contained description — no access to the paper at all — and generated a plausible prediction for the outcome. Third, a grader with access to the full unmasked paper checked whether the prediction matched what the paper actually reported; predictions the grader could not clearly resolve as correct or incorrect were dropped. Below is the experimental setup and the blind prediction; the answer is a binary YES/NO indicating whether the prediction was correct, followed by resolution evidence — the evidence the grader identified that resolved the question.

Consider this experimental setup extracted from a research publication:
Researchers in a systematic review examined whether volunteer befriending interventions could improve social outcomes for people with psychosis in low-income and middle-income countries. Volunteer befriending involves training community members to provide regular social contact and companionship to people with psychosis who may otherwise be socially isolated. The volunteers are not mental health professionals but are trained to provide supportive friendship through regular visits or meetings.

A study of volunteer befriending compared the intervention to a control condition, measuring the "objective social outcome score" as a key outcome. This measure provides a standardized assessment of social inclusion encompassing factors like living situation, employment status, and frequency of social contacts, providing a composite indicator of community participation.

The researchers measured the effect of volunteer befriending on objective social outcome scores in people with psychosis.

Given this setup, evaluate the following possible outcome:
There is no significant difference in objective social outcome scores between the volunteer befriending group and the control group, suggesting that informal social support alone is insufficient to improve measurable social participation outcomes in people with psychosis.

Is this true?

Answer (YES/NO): YES